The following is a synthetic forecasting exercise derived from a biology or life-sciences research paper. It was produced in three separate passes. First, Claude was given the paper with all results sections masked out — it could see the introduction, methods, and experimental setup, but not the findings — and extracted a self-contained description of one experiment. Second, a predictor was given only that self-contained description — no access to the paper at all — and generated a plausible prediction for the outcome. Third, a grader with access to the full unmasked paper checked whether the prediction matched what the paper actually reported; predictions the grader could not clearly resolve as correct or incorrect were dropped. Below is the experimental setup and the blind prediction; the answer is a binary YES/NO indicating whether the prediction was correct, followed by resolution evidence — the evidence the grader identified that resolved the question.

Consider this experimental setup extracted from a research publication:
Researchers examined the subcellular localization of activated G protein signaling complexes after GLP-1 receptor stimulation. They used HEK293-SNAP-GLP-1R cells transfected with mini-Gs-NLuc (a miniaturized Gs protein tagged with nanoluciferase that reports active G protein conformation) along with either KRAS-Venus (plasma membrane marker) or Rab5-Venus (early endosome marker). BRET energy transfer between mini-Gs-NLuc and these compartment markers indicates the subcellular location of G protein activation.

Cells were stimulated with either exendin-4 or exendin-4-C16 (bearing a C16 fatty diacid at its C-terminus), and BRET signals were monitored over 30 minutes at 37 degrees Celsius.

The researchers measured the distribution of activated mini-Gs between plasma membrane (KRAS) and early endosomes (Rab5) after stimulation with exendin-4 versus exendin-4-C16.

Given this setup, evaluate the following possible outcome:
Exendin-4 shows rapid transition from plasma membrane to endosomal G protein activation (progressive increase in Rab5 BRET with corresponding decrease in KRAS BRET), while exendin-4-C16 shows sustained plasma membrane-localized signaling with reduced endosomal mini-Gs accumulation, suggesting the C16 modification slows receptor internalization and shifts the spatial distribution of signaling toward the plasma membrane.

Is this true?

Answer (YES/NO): YES